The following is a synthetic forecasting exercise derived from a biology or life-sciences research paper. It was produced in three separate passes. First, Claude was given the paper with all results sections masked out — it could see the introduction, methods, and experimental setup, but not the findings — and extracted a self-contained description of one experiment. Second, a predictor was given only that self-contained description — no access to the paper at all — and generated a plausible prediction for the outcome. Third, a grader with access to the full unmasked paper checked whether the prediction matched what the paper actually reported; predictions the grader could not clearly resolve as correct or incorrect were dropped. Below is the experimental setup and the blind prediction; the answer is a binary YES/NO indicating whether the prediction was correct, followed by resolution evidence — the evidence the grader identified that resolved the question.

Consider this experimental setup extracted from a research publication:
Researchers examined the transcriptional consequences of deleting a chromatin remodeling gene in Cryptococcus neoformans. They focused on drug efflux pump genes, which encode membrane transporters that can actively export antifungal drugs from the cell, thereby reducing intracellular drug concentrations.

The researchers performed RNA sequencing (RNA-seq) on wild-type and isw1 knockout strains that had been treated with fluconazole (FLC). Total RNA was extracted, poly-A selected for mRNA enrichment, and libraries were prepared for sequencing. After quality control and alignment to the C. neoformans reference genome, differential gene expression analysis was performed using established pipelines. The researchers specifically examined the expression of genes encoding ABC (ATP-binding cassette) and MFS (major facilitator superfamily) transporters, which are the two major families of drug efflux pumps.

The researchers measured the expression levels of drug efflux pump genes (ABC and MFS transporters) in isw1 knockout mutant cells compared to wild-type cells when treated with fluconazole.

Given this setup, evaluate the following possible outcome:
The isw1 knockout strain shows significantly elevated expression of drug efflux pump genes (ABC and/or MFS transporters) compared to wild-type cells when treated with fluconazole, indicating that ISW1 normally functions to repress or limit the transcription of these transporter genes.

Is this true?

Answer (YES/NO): YES